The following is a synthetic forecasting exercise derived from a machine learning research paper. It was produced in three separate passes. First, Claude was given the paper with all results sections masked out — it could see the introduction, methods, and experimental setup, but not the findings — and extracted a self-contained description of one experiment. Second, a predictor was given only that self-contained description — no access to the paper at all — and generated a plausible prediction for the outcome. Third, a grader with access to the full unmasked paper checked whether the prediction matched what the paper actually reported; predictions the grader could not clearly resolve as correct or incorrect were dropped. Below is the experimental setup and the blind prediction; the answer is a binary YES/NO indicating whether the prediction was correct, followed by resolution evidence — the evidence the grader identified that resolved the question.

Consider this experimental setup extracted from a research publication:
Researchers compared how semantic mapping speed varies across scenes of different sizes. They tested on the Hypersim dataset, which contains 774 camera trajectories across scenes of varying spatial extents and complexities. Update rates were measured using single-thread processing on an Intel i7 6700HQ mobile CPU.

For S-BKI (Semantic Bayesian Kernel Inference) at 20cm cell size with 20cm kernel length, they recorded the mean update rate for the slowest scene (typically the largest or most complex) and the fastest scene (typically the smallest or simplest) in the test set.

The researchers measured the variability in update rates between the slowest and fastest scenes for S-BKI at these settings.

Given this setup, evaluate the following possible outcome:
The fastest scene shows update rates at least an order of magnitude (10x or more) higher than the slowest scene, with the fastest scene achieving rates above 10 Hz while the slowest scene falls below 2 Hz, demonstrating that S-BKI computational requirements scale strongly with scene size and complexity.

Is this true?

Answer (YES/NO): NO